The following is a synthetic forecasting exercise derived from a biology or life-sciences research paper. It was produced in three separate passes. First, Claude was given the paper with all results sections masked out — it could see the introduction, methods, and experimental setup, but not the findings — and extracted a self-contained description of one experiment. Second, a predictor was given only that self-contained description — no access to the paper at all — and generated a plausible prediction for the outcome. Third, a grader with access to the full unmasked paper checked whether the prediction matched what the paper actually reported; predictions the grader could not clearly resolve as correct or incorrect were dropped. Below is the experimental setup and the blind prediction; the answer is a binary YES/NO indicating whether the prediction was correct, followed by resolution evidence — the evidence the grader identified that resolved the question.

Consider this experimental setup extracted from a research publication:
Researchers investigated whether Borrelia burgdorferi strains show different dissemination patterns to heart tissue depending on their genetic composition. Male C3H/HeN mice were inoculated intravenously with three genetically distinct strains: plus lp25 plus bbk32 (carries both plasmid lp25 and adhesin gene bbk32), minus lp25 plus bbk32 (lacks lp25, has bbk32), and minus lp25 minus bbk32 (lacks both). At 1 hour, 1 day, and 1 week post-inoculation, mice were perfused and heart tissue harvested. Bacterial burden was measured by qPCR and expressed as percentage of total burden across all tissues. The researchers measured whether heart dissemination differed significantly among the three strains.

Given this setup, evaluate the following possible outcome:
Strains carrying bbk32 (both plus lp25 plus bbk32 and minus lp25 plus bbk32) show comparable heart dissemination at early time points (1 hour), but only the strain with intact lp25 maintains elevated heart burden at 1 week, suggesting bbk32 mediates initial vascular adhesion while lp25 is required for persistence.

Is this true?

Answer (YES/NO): NO